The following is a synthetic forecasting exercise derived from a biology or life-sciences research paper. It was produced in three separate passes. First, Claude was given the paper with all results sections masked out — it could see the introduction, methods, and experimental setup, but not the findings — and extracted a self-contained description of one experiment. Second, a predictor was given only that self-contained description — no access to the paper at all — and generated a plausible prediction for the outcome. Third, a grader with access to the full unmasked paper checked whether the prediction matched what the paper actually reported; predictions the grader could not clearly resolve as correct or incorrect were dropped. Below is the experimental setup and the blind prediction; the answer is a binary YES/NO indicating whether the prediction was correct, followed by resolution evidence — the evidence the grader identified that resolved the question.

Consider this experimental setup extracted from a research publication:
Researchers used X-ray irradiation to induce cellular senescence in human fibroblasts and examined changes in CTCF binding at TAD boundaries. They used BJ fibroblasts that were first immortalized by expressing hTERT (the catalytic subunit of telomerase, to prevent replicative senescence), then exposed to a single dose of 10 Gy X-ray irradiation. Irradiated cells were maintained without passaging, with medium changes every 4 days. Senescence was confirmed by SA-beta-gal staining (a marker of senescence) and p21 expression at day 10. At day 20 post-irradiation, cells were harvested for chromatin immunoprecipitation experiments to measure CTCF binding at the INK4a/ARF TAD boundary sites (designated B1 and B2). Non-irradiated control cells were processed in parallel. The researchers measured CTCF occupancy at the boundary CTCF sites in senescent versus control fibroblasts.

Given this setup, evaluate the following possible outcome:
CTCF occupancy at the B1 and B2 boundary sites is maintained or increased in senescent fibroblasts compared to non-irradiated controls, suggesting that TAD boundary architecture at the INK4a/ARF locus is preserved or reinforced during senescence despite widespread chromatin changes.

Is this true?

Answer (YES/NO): YES